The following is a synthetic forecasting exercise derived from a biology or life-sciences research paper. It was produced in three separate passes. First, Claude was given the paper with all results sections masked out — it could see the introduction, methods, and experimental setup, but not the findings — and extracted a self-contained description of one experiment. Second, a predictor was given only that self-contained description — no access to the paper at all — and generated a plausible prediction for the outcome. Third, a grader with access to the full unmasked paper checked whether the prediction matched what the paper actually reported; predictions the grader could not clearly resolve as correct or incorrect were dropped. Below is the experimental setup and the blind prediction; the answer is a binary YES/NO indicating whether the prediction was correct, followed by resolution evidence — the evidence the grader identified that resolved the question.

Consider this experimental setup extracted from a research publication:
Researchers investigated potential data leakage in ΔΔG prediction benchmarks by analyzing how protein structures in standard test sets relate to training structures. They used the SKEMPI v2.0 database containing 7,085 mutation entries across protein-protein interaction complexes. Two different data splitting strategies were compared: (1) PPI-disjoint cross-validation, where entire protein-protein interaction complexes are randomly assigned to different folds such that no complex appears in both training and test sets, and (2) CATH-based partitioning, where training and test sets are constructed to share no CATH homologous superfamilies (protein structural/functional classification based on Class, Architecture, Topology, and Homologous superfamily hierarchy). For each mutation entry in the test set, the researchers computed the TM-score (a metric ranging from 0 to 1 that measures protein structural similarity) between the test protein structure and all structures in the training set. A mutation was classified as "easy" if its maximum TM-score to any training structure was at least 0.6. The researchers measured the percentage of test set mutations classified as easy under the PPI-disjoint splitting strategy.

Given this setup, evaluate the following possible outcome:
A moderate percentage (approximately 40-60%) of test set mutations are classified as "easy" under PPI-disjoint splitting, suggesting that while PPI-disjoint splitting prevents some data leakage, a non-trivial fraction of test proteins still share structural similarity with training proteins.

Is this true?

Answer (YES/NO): NO